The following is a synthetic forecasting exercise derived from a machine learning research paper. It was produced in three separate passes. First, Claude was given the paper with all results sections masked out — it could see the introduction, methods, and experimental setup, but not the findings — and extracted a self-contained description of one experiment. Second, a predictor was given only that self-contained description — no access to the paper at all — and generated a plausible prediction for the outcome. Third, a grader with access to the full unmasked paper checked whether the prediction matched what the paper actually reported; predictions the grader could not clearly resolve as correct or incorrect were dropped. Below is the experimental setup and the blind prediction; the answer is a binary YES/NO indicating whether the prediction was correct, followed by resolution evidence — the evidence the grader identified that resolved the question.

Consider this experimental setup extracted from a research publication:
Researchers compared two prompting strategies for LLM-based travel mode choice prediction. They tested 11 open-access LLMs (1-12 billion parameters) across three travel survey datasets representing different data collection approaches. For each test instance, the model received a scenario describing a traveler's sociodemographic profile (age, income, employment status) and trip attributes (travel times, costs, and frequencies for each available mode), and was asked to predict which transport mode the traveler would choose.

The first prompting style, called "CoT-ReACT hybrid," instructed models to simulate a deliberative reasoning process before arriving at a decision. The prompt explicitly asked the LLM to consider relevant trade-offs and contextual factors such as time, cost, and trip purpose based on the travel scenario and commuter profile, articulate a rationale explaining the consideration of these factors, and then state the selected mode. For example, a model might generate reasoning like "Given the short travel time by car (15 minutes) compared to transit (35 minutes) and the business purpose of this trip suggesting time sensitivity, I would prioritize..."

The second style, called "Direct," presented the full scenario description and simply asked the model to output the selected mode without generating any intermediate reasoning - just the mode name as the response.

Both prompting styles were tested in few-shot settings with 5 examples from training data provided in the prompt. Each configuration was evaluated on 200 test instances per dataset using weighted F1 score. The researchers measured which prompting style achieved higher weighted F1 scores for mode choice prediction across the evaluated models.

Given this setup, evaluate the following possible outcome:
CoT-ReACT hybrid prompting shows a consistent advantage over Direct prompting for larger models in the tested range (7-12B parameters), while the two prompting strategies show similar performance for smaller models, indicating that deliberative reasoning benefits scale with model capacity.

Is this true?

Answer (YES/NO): NO